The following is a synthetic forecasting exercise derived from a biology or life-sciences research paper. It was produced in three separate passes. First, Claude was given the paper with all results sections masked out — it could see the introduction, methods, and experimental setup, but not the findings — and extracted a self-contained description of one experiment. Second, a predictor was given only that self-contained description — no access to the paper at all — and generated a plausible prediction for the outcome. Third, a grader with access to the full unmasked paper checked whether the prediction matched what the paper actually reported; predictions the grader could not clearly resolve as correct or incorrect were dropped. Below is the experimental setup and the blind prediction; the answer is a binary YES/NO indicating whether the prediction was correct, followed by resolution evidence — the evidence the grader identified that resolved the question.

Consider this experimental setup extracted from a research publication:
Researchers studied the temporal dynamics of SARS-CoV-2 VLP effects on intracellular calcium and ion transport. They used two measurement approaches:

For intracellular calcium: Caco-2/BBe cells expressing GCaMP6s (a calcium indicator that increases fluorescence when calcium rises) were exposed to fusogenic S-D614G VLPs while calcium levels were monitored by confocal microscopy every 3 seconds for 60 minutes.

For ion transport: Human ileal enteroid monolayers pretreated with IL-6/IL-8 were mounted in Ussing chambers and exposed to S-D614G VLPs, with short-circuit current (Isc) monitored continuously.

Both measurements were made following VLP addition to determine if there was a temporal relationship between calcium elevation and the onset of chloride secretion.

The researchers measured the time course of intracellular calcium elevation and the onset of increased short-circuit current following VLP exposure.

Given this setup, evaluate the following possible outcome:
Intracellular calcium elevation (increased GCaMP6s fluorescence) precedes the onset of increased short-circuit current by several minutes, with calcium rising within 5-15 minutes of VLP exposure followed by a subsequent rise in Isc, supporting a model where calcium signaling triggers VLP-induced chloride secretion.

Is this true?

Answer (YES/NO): NO